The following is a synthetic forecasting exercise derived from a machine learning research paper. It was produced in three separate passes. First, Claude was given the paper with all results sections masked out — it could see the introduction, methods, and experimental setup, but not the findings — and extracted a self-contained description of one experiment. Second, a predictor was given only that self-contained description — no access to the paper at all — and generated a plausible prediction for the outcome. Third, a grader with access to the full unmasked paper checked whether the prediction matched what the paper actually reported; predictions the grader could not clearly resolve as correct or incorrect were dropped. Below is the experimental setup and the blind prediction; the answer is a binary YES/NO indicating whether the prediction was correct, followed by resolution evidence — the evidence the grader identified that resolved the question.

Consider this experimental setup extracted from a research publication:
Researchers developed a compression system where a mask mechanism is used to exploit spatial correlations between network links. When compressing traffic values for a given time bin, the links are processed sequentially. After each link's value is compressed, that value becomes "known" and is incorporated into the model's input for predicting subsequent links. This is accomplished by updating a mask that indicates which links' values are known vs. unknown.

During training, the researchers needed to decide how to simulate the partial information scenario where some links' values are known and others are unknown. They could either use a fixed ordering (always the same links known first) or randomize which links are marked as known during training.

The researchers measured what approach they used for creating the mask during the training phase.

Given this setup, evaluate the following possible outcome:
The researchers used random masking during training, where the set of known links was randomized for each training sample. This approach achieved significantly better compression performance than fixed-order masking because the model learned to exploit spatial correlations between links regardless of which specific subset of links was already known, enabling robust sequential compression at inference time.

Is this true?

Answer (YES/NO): NO